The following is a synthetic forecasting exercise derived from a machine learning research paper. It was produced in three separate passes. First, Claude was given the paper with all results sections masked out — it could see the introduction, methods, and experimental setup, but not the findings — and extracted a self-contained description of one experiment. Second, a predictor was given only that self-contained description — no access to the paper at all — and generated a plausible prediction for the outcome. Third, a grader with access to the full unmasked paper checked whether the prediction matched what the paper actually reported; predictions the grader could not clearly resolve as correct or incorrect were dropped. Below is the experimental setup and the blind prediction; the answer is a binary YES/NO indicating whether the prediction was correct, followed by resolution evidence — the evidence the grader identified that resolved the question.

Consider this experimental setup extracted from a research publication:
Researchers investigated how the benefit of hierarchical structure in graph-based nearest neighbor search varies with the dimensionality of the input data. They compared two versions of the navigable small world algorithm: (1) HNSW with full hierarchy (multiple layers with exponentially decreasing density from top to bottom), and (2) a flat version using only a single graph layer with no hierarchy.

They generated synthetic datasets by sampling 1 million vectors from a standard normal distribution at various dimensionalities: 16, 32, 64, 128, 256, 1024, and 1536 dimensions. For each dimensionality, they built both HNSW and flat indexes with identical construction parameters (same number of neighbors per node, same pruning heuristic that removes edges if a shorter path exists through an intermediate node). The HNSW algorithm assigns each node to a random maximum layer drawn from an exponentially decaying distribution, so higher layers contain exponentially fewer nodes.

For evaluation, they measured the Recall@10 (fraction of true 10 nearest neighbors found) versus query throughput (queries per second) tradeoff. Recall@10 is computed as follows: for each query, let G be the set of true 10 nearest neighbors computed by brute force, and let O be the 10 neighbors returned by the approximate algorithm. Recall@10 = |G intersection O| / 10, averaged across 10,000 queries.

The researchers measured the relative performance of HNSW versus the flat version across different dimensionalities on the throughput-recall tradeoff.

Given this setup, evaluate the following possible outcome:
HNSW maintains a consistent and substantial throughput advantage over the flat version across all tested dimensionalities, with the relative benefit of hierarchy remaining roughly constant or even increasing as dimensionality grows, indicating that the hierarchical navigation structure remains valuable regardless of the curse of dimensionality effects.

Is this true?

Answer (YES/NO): NO